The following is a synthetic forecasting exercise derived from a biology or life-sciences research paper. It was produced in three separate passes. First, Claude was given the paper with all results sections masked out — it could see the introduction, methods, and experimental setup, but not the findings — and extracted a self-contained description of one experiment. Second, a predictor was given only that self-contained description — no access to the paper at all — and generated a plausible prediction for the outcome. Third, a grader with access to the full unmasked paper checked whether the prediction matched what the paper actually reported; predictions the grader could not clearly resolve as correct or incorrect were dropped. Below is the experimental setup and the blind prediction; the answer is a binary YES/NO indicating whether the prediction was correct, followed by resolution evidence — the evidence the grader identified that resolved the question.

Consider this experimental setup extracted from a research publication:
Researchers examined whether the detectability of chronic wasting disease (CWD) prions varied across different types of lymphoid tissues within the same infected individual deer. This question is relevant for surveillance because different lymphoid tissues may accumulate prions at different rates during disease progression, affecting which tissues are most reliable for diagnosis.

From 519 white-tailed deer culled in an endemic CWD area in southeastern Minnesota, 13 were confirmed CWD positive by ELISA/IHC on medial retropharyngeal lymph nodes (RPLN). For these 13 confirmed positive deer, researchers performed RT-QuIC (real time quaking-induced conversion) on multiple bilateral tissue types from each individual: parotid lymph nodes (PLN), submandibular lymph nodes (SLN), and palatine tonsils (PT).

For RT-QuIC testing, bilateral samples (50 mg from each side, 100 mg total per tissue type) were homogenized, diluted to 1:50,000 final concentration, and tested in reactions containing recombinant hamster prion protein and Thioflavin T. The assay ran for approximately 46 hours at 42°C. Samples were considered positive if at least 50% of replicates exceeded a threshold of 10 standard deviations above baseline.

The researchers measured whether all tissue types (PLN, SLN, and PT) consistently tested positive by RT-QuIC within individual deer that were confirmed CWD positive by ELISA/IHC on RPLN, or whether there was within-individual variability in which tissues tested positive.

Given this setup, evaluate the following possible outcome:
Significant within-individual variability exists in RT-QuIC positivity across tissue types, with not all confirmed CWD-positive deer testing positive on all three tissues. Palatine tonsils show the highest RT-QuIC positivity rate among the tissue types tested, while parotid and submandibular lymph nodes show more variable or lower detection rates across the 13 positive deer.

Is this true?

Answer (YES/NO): YES